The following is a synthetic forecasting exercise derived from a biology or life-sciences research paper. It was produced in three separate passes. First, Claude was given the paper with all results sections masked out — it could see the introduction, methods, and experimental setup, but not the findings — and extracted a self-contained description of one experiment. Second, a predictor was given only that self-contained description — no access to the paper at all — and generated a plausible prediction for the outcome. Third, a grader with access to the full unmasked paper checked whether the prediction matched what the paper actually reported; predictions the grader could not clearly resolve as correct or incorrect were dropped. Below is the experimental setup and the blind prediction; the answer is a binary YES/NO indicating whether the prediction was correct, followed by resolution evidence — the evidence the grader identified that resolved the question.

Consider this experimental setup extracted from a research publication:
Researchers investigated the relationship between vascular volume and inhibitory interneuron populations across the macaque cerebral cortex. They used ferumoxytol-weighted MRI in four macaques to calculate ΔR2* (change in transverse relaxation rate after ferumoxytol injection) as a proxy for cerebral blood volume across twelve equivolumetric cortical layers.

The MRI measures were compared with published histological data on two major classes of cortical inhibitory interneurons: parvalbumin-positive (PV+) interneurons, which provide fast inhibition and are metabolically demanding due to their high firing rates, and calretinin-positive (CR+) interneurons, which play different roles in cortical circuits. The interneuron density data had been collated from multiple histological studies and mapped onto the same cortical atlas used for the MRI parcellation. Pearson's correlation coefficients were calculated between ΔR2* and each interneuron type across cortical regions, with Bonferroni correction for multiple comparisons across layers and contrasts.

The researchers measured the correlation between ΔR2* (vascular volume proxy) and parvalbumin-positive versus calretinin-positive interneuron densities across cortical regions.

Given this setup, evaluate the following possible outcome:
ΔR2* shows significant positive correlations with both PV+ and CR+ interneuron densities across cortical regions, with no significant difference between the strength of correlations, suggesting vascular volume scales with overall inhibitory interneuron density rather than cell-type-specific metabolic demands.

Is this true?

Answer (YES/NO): NO